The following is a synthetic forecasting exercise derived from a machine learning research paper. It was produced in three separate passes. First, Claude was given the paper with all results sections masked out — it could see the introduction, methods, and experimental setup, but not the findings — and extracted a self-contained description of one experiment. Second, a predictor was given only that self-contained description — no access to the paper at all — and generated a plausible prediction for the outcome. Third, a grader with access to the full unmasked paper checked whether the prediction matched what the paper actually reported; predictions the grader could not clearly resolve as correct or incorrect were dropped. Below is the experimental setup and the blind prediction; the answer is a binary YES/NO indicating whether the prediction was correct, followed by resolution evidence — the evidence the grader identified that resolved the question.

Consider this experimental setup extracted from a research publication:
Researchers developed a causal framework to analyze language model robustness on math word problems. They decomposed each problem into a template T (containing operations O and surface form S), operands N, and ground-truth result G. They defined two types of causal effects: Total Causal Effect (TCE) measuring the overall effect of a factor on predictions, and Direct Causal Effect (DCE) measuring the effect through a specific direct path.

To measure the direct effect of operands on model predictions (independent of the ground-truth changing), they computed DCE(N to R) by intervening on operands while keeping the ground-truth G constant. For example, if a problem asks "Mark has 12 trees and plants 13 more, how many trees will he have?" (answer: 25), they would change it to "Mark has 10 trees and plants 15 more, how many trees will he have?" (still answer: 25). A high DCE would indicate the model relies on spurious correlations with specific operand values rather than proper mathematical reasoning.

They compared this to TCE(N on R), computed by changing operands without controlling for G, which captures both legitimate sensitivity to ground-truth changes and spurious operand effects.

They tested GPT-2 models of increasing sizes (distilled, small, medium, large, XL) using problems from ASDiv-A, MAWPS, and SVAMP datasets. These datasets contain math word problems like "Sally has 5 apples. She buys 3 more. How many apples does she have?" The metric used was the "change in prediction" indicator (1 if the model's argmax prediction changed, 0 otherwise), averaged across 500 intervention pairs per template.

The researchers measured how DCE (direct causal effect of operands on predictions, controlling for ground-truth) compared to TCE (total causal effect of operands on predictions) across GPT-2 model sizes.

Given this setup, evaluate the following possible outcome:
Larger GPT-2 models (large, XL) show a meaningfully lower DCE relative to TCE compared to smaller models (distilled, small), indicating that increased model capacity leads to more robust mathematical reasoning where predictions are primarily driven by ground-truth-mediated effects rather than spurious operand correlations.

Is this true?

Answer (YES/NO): NO